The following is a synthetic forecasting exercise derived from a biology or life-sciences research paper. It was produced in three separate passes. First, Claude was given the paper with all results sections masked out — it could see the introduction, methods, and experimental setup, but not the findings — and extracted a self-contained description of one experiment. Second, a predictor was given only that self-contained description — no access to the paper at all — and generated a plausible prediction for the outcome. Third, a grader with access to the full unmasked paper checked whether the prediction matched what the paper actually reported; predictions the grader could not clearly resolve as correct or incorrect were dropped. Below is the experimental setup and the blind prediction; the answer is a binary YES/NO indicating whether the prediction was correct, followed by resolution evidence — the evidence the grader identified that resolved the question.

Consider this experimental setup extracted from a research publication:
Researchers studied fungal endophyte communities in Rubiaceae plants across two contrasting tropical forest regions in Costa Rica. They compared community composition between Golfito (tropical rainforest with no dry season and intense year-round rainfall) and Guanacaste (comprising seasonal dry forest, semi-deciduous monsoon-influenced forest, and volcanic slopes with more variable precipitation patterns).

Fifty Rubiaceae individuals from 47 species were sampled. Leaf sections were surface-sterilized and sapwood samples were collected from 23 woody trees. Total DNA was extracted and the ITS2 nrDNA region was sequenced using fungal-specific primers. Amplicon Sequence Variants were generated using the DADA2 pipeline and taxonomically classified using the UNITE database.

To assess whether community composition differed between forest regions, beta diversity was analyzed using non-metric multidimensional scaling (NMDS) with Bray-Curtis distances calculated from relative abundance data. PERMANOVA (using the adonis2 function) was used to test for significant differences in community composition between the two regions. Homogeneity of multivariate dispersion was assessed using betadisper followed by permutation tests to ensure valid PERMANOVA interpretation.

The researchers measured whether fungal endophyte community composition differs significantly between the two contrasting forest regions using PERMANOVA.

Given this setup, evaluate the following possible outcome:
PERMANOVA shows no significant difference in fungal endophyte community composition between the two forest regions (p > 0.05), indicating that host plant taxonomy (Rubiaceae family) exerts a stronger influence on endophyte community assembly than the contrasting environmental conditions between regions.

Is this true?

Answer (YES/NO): NO